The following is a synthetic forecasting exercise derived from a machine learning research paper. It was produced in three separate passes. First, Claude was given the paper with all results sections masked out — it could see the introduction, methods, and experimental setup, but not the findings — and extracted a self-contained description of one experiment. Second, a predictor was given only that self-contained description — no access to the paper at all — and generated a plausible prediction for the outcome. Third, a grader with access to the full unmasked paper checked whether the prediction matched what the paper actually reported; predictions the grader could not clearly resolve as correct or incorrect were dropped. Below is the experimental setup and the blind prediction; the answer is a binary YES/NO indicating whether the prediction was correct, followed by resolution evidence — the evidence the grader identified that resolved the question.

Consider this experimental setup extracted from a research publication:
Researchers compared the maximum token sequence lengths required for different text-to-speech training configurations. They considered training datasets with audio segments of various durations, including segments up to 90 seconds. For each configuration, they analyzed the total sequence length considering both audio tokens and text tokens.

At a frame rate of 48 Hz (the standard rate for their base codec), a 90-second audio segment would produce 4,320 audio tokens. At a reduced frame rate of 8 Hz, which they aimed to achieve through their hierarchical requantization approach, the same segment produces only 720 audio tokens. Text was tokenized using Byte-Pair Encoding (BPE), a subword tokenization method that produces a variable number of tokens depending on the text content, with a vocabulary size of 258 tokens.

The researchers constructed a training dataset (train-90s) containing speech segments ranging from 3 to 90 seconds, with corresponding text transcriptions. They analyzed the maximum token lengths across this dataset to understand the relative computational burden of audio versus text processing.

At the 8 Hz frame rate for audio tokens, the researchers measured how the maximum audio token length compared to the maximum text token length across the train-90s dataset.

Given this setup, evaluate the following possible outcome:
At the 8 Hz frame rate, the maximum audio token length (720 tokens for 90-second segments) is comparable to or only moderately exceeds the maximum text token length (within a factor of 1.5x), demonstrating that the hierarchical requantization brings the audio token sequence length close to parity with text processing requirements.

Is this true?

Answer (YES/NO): NO